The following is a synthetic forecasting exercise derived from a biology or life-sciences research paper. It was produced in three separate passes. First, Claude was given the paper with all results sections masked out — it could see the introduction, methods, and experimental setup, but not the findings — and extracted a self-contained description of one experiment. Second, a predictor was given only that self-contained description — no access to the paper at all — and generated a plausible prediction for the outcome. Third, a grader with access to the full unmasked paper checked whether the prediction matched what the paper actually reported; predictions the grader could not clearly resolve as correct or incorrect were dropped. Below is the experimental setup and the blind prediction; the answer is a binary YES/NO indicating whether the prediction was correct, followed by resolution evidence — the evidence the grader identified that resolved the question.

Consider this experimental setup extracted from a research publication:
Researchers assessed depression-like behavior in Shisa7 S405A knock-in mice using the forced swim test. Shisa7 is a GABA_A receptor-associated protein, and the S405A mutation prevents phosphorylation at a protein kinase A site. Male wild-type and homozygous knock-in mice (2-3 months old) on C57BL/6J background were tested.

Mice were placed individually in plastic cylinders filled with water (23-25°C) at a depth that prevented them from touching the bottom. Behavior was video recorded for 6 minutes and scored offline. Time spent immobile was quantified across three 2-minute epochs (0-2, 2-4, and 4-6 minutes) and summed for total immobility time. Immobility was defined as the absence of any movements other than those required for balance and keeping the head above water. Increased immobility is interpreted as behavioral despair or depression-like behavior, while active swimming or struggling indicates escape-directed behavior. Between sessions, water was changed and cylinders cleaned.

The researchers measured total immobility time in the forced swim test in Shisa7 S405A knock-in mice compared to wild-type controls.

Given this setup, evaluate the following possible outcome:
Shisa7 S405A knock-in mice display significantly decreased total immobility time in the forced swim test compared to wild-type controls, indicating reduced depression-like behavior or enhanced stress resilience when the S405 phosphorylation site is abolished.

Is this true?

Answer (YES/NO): NO